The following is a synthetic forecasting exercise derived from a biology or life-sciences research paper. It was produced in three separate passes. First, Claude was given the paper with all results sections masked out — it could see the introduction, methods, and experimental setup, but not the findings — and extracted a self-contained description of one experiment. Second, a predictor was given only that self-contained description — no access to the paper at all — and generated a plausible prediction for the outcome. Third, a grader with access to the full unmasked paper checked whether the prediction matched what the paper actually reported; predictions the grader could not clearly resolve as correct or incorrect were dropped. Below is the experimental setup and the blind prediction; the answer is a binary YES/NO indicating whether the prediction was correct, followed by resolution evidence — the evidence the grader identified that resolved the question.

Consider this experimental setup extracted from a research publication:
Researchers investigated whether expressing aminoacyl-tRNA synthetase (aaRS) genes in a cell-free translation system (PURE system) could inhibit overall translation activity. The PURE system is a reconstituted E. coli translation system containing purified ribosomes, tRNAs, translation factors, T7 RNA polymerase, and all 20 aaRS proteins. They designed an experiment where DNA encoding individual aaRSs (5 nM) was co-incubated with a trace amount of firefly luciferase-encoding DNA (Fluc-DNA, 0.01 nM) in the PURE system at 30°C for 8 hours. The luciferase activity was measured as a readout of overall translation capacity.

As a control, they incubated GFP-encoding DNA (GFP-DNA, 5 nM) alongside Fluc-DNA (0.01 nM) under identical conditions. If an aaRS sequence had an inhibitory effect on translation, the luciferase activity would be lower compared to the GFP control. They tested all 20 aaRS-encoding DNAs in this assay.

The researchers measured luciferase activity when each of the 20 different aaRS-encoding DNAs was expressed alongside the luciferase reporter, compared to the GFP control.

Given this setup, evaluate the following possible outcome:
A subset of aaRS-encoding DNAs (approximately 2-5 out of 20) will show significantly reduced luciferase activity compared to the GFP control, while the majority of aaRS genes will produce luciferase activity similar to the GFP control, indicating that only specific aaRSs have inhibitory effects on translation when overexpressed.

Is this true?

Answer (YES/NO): NO